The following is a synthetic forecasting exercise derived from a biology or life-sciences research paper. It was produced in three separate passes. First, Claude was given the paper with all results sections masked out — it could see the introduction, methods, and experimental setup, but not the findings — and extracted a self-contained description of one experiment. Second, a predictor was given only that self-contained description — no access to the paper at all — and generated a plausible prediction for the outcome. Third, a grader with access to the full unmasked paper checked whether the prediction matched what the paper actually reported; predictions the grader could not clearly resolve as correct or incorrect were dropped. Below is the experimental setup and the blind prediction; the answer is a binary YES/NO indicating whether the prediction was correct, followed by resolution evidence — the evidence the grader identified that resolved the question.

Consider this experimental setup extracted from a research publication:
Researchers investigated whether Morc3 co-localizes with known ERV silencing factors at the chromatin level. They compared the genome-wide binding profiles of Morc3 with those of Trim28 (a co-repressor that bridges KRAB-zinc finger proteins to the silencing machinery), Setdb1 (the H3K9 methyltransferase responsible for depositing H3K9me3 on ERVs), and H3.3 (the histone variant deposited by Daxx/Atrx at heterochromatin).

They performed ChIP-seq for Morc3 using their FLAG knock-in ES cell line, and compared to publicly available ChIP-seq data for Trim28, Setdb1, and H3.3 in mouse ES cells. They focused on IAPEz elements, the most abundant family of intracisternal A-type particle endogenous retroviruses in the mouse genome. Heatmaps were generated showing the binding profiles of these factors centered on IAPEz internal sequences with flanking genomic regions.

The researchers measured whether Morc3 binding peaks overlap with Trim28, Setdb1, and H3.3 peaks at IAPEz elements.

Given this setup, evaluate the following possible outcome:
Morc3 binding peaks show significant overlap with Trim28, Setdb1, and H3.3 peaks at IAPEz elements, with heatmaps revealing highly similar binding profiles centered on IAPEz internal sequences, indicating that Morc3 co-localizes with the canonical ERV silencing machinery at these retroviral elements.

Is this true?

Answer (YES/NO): YES